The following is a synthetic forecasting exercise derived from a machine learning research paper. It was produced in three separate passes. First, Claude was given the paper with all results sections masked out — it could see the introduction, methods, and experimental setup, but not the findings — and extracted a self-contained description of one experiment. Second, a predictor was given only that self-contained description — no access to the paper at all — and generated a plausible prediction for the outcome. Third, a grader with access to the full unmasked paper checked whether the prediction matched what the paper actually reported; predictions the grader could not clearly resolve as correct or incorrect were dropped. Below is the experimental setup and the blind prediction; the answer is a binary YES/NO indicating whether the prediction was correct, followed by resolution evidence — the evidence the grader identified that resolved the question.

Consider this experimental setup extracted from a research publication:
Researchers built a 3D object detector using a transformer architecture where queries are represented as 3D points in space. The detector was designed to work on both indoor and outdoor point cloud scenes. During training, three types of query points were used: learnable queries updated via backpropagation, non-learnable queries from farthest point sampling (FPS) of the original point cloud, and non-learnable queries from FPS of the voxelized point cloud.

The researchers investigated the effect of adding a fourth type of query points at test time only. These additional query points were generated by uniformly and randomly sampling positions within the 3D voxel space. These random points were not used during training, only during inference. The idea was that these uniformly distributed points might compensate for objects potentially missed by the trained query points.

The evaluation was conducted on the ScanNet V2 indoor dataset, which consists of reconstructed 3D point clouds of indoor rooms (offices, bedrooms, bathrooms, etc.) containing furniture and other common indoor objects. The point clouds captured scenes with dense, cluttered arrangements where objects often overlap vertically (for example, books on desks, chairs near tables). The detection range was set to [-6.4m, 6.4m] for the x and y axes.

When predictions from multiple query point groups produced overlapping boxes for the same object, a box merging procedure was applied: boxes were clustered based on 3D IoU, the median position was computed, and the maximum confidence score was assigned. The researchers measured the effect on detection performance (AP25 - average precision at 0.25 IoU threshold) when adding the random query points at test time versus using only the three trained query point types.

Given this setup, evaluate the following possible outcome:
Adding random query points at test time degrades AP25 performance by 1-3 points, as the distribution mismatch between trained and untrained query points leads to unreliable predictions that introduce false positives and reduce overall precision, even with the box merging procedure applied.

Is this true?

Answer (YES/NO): NO